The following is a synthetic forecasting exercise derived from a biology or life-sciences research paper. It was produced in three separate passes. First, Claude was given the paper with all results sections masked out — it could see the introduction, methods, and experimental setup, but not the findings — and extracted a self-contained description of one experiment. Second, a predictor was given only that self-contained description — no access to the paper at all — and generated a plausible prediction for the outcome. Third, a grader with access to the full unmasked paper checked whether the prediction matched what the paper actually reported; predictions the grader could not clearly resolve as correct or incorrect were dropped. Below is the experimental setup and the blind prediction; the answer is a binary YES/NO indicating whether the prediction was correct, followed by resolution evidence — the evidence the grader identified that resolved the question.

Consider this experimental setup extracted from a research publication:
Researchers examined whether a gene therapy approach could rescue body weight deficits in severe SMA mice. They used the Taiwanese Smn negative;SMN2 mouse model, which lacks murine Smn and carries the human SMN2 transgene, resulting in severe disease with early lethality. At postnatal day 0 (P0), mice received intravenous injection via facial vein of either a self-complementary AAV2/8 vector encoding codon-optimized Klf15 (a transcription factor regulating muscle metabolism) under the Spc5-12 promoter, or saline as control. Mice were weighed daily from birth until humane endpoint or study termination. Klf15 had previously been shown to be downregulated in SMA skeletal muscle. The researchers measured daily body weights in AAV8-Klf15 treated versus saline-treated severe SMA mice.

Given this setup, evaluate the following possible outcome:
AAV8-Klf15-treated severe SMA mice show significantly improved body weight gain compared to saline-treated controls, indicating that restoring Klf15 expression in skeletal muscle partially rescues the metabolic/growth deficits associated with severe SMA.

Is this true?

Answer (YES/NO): NO